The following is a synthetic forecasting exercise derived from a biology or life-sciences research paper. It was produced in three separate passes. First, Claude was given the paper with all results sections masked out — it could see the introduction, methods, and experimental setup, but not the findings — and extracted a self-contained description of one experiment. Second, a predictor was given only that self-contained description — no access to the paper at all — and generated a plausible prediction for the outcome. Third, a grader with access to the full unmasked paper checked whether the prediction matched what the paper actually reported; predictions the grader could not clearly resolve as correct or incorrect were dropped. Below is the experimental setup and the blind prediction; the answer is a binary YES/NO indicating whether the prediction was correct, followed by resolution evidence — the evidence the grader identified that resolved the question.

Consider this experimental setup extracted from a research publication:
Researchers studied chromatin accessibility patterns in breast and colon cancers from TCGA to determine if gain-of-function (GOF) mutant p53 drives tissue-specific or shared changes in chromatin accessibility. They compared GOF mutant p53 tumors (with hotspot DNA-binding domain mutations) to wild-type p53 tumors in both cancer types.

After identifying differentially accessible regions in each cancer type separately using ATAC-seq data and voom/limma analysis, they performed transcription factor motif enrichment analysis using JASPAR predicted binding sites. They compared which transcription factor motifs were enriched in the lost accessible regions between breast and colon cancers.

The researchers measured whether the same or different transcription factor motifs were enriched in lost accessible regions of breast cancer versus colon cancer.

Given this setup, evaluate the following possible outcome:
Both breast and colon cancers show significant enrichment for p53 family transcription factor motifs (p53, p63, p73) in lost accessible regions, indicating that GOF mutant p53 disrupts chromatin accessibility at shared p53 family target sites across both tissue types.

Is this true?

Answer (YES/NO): NO